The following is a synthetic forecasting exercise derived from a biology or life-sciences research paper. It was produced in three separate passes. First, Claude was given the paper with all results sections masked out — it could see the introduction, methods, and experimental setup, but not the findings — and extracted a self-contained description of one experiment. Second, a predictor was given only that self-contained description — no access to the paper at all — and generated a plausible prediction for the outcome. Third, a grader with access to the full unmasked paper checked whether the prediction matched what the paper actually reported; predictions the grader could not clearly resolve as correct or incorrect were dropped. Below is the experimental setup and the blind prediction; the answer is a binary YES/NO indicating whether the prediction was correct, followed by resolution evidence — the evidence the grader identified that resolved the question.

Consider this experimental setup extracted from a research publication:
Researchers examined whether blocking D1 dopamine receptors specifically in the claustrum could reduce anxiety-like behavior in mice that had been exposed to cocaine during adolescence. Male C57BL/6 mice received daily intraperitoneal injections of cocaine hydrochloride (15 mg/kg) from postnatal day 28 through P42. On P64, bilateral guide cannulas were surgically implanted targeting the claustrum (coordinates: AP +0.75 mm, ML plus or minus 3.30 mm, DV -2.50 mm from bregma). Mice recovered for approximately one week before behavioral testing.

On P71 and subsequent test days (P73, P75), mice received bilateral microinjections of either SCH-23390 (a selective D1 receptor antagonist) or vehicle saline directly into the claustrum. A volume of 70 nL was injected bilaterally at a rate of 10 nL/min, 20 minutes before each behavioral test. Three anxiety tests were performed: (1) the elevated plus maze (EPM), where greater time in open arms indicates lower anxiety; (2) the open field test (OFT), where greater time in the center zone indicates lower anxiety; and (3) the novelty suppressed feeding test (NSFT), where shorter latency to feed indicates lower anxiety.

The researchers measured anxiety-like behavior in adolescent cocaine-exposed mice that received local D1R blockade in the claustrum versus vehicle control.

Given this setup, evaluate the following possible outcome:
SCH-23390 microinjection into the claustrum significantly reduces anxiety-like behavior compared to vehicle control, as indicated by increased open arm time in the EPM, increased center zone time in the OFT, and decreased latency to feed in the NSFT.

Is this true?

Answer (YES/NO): NO